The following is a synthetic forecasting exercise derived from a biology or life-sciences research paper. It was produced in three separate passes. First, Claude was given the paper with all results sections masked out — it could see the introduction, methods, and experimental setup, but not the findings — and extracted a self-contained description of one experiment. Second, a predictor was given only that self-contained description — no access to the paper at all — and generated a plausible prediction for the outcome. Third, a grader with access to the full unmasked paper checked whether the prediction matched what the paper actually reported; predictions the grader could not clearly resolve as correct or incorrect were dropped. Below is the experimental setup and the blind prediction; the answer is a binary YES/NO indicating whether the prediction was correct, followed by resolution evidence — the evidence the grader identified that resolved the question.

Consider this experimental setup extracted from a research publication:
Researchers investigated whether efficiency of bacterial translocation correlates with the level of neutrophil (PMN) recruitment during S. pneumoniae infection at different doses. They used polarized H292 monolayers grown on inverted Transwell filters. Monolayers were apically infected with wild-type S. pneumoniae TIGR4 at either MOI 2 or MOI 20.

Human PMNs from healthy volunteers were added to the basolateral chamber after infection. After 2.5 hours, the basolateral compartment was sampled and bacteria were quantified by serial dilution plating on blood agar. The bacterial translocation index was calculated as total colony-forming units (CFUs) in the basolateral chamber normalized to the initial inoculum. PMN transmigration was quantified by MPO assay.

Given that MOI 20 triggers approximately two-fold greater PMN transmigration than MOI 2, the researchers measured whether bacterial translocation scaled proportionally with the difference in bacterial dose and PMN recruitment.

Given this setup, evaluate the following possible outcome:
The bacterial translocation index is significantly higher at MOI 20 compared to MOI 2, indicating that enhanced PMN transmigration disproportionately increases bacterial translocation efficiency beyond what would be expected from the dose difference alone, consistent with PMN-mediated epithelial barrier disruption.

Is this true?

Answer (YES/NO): YES